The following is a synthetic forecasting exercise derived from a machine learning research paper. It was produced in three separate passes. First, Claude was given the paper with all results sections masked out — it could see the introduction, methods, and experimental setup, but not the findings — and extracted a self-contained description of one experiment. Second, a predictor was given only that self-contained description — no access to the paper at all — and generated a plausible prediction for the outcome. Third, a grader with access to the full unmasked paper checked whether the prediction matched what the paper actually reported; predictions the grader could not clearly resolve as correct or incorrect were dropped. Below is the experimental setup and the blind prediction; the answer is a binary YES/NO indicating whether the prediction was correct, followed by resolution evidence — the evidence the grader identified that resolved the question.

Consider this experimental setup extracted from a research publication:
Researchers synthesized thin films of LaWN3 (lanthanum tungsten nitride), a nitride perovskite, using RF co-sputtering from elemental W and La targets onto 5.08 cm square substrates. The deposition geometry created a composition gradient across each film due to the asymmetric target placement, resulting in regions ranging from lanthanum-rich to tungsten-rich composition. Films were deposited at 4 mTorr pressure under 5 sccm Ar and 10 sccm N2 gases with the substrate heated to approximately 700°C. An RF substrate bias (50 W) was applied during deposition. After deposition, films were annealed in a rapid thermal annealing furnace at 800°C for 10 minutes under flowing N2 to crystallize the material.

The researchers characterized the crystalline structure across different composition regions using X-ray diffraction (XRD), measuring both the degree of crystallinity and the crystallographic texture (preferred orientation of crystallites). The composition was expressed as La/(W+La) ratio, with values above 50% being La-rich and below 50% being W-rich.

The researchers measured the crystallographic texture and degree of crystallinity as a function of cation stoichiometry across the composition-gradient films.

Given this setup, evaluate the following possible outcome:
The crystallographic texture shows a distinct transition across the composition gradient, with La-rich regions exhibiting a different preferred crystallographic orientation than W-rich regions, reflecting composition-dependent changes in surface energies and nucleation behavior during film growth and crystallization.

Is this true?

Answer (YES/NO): NO